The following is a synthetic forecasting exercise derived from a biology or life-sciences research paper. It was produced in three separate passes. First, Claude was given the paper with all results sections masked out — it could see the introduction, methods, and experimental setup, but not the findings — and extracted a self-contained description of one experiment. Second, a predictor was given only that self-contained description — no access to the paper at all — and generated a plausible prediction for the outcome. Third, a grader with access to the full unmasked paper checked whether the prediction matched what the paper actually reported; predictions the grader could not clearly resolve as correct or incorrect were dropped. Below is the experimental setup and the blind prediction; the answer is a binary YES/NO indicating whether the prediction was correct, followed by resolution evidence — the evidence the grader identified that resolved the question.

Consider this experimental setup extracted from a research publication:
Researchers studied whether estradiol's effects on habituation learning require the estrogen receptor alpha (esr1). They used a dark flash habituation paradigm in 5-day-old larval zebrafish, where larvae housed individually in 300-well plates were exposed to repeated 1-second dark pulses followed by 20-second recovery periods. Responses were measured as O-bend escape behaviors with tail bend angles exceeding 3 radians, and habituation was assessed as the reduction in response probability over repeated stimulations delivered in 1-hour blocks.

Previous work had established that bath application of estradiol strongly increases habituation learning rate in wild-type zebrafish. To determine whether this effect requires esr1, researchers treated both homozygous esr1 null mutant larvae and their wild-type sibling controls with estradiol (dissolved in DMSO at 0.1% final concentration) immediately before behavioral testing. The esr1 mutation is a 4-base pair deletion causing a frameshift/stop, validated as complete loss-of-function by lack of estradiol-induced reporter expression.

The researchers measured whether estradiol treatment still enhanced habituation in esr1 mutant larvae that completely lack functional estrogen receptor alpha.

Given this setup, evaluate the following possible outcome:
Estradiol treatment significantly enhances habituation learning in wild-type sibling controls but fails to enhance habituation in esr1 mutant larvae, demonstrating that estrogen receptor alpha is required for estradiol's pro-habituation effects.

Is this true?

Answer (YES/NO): NO